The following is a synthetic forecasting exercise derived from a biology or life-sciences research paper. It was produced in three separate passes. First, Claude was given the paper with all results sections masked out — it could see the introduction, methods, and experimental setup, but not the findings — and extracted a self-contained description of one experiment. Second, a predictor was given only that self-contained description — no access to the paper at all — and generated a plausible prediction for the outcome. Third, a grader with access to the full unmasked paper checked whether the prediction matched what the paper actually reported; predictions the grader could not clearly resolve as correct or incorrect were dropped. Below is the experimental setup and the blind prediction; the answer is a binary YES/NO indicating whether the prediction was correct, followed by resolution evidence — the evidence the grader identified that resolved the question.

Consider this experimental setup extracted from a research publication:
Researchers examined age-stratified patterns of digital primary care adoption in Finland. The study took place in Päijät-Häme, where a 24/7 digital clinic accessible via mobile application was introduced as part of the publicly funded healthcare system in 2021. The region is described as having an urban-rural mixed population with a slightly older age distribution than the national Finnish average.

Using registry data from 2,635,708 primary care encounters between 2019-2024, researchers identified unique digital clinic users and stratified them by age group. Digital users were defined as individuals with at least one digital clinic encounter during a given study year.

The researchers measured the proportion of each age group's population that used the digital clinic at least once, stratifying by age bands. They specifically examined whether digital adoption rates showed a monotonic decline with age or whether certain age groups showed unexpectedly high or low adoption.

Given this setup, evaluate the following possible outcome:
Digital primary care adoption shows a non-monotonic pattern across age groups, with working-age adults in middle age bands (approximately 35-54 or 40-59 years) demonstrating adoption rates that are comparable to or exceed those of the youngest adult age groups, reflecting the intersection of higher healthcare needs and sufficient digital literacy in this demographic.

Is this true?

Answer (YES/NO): NO